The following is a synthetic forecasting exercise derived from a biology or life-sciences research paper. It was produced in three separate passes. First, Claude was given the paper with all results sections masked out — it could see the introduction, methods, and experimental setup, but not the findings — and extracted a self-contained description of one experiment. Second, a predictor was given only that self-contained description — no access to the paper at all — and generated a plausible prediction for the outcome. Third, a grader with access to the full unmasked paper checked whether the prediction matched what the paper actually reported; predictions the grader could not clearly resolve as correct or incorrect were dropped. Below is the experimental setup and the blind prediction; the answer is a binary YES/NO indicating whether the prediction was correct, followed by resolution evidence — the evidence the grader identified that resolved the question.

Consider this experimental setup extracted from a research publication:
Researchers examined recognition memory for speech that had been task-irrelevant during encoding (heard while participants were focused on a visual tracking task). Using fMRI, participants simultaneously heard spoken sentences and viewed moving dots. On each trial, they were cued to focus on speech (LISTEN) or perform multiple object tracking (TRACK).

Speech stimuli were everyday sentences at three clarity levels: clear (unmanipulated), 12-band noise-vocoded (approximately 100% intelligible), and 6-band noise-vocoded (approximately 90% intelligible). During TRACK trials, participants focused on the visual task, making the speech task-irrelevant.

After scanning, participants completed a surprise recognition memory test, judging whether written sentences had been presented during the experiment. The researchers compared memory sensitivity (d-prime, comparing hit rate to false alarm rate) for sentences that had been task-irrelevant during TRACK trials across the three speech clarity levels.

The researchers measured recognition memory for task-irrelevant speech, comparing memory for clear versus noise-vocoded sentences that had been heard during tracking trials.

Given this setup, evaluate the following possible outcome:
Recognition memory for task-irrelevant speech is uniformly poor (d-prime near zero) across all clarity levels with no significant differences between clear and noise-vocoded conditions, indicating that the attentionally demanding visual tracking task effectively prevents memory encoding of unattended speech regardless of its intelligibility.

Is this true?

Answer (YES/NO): NO